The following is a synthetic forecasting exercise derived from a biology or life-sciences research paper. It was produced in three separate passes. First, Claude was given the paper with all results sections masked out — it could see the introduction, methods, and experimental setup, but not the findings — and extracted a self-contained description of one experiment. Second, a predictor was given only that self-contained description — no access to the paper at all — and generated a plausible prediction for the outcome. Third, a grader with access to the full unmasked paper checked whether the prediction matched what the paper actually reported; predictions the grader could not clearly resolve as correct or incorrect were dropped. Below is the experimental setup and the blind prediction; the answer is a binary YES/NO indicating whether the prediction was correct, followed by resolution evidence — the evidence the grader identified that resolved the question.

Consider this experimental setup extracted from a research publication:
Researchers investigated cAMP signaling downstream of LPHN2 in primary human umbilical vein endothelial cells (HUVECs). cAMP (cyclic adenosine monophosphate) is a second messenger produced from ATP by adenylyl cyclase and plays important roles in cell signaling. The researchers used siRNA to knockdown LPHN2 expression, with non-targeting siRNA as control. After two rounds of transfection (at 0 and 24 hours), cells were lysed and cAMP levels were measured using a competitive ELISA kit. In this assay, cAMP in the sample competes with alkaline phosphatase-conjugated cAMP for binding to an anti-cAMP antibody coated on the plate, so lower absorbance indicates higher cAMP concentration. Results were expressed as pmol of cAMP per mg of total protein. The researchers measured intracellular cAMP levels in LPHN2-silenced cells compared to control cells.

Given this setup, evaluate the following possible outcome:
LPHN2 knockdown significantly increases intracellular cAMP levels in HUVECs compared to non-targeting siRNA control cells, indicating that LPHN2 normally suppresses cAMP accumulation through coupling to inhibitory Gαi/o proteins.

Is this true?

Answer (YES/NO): NO